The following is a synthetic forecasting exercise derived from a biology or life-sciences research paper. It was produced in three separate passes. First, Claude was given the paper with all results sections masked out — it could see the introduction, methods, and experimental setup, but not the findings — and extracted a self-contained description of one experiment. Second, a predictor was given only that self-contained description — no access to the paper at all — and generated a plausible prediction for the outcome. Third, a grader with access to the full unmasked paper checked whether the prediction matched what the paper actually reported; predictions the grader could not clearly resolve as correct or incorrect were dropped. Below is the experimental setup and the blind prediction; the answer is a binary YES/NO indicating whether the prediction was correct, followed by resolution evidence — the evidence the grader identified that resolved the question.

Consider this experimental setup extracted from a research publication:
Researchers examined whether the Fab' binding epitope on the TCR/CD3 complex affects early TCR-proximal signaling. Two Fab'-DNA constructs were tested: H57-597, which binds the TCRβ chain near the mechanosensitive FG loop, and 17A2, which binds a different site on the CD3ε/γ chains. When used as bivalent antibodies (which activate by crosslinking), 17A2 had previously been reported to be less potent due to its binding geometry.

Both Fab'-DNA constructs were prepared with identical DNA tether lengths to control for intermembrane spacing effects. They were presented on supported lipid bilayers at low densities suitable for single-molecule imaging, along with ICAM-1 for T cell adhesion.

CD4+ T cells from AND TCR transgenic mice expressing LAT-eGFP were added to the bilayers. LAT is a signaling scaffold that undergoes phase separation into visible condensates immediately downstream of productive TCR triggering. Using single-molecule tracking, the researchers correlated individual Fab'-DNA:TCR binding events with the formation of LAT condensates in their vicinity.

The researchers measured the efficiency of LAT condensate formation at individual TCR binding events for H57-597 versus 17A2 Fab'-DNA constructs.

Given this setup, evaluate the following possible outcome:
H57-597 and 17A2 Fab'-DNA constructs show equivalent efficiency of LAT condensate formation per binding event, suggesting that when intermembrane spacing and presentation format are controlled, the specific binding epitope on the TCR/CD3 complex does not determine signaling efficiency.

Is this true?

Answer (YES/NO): YES